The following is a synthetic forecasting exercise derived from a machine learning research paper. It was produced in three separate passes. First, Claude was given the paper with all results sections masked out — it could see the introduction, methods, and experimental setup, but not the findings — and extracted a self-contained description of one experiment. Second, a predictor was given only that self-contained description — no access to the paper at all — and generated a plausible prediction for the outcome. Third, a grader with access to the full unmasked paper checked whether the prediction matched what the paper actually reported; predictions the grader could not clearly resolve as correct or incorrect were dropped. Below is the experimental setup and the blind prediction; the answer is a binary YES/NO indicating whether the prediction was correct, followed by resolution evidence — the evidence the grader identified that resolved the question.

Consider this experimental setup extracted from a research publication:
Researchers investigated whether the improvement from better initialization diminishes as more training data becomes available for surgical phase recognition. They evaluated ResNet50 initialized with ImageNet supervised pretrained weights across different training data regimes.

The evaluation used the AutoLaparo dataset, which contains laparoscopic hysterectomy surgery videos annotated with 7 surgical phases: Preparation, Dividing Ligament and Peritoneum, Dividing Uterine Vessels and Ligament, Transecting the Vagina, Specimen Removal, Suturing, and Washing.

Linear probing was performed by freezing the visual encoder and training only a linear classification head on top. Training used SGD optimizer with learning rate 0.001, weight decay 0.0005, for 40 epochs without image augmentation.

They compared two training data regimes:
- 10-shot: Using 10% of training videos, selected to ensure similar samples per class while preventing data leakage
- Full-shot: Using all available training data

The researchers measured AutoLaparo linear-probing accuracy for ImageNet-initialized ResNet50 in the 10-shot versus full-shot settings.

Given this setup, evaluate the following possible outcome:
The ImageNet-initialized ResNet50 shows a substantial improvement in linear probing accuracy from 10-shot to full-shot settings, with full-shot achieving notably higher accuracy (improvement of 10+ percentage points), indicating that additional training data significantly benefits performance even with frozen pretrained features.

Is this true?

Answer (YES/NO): NO